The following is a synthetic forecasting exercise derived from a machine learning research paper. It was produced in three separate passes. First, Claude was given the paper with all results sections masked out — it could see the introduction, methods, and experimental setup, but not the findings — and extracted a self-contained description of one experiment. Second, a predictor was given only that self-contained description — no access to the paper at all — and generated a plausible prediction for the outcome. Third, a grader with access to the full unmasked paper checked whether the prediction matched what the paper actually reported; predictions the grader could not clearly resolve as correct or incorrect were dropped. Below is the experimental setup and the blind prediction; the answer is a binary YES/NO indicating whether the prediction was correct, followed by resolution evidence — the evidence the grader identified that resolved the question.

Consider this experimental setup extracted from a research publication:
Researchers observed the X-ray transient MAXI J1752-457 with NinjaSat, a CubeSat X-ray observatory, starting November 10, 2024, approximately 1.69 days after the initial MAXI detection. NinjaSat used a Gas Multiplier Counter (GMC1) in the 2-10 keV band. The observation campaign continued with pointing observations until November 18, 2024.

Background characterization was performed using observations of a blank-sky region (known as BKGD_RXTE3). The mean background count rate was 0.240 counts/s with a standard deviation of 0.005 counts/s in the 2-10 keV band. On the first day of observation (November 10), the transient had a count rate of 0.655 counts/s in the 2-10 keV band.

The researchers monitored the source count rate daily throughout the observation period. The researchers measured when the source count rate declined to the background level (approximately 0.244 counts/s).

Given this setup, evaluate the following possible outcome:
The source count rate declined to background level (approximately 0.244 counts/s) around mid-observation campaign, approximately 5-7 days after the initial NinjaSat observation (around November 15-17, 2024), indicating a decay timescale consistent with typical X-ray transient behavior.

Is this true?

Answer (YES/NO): NO